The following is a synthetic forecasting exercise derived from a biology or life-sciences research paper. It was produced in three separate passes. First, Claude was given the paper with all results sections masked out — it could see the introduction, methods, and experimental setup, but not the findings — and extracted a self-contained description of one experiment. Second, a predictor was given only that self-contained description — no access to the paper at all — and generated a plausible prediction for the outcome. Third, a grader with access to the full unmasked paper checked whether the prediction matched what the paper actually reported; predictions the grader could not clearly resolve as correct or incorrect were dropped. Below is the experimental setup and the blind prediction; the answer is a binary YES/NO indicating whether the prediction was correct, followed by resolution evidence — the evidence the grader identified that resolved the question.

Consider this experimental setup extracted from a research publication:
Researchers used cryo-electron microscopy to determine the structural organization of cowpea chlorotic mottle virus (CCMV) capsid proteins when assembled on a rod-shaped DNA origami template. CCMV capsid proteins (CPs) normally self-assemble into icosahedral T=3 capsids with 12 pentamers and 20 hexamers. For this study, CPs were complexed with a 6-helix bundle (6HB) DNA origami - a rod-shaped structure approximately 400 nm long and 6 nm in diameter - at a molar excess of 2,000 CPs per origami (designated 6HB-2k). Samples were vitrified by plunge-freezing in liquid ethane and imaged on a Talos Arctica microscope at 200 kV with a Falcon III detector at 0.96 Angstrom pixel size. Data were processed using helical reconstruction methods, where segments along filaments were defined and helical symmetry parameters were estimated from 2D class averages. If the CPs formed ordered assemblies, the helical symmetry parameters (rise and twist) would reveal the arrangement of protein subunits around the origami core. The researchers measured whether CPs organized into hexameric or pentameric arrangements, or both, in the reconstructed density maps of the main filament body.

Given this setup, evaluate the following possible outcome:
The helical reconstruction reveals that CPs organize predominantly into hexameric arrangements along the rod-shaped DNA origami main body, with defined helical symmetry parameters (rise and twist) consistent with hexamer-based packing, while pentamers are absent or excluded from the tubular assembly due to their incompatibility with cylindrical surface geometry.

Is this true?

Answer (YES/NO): YES